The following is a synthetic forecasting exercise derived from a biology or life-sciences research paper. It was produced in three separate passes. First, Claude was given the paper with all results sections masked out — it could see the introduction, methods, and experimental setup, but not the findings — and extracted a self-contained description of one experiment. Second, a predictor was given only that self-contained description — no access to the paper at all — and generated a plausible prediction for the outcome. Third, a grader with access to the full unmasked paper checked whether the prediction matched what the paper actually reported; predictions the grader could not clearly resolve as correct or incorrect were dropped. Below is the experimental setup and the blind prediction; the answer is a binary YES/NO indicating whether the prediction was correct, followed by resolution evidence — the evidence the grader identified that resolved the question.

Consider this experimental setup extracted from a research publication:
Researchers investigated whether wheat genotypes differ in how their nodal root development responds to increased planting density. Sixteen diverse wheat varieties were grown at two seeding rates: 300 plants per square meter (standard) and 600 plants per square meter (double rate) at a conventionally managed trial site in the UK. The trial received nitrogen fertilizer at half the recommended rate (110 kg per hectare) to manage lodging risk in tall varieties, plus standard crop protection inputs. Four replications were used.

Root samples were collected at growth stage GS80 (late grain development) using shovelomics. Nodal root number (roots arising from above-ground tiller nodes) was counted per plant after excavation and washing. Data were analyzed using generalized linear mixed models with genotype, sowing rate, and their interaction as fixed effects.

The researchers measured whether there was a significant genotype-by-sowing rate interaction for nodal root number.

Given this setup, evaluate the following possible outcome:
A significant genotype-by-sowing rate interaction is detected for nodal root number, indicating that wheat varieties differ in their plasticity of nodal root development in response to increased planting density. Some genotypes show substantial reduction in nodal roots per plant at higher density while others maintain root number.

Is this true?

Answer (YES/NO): NO